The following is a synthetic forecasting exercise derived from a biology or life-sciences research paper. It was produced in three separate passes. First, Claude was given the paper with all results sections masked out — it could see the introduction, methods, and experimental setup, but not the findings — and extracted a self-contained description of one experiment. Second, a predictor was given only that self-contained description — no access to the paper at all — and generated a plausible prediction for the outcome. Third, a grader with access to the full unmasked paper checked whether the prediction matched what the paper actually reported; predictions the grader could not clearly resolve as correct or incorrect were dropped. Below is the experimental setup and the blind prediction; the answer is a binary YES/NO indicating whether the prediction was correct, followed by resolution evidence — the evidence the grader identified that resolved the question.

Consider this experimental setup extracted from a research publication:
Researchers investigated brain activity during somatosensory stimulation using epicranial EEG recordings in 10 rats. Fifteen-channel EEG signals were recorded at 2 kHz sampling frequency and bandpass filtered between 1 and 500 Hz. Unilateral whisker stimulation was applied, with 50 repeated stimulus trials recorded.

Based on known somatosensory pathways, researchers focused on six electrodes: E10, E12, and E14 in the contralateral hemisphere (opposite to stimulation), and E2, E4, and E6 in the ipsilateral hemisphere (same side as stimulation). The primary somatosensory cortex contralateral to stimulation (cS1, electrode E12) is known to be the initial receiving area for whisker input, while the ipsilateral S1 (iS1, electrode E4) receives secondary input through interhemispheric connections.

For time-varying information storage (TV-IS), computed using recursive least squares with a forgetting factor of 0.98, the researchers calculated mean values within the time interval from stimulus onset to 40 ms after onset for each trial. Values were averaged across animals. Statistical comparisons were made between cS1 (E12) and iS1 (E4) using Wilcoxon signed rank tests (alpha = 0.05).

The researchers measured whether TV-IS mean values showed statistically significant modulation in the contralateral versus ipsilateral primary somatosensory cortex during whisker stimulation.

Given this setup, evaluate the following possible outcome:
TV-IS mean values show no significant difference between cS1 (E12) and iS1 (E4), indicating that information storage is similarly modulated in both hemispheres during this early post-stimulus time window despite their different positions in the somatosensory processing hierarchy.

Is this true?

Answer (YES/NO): NO